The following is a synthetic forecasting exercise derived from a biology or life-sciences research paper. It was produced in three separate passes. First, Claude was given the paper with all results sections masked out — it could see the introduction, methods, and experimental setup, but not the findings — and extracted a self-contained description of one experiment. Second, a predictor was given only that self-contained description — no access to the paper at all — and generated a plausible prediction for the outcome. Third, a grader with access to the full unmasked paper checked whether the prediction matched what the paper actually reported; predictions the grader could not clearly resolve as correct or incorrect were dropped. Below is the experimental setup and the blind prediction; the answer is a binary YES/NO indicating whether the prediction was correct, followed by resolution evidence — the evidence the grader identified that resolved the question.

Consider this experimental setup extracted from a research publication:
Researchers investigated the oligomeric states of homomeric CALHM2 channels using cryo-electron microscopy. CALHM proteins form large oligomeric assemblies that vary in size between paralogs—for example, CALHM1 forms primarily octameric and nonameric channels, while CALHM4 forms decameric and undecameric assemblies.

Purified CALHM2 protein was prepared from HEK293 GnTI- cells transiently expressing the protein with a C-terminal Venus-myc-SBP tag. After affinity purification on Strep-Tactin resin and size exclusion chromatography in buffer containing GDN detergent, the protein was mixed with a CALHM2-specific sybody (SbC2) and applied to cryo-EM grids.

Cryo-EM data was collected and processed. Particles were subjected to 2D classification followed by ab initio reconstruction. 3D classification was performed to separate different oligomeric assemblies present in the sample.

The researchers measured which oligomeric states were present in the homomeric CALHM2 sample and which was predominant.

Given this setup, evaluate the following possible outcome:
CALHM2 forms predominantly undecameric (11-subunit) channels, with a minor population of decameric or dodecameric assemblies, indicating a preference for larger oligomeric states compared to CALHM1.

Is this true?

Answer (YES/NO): YES